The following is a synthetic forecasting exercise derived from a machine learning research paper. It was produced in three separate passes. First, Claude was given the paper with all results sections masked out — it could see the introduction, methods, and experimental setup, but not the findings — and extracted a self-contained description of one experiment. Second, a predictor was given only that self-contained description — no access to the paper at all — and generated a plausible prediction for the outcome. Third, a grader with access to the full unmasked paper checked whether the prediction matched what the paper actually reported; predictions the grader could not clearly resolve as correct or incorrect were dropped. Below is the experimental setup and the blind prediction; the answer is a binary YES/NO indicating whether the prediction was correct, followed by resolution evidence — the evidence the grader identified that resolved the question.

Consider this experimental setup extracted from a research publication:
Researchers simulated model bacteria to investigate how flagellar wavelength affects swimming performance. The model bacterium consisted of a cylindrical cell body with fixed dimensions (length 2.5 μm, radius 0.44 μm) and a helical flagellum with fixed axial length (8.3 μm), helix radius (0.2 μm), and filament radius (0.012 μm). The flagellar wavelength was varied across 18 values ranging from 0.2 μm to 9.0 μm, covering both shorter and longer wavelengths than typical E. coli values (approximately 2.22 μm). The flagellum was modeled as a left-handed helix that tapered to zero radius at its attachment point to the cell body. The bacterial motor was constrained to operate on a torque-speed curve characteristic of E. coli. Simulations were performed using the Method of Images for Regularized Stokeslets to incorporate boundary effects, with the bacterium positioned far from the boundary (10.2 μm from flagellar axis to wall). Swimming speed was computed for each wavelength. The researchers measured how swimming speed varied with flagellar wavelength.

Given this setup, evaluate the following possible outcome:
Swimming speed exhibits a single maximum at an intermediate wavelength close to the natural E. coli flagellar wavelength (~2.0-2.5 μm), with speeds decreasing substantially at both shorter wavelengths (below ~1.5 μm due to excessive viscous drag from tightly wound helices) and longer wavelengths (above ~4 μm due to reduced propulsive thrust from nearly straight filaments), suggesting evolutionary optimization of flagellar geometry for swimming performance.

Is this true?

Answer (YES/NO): NO